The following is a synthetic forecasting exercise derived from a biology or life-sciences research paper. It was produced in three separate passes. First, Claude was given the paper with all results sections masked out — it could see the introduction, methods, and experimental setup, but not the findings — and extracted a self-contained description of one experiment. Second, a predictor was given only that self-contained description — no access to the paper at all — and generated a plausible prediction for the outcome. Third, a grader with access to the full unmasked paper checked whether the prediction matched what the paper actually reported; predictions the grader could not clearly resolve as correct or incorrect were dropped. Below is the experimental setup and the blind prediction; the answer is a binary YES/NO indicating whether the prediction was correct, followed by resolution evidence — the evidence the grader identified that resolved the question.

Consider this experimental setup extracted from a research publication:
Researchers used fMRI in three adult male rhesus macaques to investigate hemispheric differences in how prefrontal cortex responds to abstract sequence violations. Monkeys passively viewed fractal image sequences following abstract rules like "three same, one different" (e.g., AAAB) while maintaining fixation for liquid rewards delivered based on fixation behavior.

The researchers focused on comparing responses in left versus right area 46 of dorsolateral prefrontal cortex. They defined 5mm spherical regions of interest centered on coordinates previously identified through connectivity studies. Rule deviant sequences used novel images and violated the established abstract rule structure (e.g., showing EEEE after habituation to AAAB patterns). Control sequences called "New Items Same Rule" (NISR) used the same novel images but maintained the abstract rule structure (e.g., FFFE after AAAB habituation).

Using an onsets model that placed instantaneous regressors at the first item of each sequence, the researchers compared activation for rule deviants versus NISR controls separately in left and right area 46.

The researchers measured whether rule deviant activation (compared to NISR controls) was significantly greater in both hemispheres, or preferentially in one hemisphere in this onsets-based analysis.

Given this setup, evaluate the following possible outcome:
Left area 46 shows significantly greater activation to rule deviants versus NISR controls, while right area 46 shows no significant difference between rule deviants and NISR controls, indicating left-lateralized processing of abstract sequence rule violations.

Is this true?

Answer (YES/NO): NO